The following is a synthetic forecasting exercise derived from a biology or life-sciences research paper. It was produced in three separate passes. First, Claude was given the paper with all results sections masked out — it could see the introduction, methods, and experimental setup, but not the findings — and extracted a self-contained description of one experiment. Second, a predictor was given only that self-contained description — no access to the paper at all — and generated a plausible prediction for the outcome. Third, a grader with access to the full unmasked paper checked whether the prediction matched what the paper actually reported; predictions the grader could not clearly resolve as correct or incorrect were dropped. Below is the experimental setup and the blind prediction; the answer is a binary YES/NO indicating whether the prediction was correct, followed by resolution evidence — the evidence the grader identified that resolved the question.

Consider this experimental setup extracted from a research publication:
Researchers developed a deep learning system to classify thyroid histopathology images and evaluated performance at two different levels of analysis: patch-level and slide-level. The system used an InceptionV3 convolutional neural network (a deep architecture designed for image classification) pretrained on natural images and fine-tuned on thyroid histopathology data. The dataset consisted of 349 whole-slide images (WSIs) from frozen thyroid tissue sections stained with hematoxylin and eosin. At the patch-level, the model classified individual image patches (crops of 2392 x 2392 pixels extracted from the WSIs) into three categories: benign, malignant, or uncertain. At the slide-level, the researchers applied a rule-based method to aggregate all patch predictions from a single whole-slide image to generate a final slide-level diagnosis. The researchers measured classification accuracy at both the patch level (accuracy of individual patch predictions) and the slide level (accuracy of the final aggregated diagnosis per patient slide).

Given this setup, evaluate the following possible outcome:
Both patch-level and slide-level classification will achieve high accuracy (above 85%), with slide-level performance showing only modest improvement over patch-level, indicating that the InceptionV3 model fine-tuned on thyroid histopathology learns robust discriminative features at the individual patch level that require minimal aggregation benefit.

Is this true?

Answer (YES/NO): NO